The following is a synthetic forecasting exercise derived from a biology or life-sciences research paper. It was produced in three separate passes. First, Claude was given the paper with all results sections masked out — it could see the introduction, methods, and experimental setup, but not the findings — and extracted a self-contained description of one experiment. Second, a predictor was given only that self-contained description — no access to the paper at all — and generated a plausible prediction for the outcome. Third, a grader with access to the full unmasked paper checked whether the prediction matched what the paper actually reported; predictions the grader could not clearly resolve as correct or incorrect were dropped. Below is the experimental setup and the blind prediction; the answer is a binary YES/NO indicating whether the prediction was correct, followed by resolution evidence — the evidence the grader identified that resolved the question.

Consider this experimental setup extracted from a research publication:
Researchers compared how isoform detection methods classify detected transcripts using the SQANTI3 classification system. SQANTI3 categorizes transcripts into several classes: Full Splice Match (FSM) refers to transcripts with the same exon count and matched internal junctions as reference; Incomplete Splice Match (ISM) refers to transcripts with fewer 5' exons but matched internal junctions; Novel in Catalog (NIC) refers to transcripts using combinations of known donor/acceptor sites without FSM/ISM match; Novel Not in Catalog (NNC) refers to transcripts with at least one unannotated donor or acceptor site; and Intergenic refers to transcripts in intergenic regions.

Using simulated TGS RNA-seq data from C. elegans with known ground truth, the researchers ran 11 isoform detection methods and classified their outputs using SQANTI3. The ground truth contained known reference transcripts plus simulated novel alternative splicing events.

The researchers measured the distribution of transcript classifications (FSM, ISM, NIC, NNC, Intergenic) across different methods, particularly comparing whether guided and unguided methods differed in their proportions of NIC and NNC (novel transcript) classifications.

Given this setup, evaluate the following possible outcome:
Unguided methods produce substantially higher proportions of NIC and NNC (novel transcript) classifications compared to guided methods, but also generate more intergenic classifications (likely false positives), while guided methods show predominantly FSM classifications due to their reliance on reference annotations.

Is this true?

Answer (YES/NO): YES